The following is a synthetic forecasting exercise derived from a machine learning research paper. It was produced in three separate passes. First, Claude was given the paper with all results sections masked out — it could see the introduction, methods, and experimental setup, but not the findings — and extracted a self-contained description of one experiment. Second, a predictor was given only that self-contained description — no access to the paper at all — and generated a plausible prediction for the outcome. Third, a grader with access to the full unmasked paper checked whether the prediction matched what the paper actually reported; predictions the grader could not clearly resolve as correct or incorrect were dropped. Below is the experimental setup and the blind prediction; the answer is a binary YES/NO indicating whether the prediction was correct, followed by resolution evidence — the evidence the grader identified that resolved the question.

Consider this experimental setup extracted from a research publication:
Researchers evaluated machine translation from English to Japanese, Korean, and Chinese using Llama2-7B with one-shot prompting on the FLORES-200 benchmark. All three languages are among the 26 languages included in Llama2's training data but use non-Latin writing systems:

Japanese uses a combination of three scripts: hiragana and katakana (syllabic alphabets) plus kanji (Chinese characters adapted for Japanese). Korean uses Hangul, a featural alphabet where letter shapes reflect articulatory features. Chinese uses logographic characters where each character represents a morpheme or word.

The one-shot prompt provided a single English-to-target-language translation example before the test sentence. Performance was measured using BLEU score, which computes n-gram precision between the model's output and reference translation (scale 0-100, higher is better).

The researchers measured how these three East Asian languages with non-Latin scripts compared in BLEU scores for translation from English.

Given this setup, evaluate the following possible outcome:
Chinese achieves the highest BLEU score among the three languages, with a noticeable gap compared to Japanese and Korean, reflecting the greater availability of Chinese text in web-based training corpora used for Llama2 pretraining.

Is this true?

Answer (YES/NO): YES